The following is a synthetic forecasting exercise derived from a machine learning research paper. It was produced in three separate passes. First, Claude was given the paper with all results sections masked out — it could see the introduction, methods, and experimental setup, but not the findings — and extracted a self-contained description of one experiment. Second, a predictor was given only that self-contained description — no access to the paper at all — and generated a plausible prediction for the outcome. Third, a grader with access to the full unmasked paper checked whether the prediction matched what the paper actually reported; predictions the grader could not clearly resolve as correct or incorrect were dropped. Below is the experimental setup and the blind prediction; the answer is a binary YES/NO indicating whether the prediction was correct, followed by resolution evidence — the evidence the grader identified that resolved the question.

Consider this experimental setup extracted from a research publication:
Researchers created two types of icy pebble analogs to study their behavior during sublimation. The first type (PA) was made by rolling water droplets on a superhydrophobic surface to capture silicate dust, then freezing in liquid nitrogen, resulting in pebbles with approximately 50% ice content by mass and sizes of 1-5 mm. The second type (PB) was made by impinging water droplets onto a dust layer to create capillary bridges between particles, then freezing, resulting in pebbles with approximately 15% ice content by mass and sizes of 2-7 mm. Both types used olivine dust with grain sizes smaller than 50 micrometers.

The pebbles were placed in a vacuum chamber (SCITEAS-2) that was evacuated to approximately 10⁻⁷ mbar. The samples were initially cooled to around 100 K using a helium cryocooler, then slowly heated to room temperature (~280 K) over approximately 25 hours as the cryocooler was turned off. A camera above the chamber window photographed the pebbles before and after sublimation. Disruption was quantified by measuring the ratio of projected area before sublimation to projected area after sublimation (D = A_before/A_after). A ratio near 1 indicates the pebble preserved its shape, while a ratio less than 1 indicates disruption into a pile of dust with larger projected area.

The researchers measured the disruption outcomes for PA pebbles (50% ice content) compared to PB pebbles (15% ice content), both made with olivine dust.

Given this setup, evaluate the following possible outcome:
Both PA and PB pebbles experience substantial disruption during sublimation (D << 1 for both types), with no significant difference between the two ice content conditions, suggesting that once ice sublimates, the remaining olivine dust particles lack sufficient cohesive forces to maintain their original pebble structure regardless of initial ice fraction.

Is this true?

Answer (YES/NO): NO